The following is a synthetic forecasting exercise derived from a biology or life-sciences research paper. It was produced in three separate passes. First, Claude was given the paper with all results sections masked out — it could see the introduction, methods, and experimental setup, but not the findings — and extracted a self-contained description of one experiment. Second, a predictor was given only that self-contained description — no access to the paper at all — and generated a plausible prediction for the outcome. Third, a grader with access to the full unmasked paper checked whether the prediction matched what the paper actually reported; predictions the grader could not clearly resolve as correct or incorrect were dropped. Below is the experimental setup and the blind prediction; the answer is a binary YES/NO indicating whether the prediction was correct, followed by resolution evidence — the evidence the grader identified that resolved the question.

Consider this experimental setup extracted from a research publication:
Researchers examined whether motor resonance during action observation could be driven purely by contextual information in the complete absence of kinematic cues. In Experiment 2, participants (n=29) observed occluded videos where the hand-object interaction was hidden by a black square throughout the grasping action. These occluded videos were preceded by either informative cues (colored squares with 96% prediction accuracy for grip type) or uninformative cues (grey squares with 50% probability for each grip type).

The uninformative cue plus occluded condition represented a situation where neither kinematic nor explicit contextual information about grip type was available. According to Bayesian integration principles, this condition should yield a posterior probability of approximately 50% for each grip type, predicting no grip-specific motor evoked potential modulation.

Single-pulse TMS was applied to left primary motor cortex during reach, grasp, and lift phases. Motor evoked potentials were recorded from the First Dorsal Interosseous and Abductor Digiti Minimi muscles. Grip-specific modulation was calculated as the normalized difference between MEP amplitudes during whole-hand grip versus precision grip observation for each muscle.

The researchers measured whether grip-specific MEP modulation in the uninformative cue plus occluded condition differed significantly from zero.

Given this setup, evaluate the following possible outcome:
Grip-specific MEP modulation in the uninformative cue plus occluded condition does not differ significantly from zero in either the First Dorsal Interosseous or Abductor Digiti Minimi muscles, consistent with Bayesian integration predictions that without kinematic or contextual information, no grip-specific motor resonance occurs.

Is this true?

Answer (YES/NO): YES